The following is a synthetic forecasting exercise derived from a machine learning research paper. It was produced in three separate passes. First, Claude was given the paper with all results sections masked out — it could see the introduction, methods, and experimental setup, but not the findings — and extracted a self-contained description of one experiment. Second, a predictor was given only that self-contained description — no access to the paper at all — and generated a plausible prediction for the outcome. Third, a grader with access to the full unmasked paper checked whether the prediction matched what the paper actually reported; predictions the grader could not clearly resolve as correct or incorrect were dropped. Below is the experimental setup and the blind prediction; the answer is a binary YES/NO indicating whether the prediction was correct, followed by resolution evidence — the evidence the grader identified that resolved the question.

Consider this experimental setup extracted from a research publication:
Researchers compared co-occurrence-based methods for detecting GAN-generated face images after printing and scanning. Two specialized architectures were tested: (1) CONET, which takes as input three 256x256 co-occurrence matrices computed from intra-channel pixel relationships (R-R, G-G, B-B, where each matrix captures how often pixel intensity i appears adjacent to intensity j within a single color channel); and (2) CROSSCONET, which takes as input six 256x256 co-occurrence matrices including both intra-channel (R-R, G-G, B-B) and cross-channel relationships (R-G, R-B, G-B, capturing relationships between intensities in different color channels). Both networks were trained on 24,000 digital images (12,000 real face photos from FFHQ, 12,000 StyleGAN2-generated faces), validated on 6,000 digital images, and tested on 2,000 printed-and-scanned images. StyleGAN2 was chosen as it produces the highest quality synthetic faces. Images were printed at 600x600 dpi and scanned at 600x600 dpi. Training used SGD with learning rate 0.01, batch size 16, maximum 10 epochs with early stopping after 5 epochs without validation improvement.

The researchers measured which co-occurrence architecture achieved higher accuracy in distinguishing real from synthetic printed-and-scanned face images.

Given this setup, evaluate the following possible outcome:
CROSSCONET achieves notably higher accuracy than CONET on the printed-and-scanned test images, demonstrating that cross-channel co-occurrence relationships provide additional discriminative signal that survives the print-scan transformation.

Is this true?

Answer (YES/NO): NO